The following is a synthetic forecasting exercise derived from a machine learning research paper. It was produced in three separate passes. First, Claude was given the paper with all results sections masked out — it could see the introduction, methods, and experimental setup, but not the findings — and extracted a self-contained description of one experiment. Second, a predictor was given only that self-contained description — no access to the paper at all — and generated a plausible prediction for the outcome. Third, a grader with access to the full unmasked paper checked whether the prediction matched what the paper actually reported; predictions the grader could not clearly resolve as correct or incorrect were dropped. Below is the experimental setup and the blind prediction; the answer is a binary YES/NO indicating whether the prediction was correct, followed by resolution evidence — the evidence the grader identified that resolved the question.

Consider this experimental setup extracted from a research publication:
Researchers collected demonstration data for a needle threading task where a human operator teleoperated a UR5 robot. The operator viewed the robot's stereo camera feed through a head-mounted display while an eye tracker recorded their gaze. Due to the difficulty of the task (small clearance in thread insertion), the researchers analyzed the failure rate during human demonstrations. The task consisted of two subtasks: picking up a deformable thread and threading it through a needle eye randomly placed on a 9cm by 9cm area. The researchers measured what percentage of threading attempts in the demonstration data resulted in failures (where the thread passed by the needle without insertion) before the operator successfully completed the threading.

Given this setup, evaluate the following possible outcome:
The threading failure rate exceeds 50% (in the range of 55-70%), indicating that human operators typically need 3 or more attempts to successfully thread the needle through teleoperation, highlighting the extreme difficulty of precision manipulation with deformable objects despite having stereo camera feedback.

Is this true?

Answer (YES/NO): NO